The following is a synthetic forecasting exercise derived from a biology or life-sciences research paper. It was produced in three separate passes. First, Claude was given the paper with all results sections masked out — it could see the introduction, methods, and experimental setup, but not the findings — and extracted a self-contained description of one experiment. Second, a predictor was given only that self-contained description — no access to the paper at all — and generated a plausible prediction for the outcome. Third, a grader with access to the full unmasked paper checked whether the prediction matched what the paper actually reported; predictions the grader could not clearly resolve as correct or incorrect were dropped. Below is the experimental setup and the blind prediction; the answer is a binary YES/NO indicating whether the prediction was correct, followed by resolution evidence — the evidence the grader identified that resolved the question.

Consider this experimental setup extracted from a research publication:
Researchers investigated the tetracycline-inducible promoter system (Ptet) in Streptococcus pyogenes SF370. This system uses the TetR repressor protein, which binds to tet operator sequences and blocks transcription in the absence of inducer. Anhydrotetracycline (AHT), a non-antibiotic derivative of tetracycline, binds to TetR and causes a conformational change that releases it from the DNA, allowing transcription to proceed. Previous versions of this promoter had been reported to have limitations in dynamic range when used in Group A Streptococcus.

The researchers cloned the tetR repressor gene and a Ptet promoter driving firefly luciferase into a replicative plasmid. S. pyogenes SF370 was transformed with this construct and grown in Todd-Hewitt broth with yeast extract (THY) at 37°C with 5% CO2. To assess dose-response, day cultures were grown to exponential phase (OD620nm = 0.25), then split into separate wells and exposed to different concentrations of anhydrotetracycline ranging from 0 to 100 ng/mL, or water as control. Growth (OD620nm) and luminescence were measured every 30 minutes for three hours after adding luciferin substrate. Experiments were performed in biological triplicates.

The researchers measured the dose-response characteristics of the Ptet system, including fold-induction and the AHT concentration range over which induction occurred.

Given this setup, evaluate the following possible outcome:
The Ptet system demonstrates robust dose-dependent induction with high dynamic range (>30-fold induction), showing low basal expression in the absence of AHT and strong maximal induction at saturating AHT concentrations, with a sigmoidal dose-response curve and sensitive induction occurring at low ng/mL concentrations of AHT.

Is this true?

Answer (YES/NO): NO